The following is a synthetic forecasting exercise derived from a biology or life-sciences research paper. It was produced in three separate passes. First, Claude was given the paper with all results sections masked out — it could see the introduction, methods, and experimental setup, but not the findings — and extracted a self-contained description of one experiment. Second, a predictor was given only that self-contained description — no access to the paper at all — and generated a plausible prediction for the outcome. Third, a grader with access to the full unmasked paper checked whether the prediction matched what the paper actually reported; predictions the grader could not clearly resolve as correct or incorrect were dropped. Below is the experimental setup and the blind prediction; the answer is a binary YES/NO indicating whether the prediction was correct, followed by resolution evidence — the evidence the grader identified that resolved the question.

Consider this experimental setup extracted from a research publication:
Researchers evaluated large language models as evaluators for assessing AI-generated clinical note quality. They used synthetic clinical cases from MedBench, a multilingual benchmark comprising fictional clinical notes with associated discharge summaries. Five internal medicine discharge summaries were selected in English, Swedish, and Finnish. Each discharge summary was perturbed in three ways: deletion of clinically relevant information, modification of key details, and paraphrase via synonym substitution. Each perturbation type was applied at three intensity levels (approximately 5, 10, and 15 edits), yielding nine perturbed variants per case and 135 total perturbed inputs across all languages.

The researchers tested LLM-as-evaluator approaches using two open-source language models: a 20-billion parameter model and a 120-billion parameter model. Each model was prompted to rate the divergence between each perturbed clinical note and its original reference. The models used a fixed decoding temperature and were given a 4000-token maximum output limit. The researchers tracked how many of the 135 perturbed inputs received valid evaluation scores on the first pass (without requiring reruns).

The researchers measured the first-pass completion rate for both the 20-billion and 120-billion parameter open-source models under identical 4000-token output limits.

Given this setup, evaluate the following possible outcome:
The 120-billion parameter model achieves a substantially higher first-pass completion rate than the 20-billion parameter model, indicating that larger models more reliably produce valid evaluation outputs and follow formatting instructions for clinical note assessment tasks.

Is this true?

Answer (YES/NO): YES